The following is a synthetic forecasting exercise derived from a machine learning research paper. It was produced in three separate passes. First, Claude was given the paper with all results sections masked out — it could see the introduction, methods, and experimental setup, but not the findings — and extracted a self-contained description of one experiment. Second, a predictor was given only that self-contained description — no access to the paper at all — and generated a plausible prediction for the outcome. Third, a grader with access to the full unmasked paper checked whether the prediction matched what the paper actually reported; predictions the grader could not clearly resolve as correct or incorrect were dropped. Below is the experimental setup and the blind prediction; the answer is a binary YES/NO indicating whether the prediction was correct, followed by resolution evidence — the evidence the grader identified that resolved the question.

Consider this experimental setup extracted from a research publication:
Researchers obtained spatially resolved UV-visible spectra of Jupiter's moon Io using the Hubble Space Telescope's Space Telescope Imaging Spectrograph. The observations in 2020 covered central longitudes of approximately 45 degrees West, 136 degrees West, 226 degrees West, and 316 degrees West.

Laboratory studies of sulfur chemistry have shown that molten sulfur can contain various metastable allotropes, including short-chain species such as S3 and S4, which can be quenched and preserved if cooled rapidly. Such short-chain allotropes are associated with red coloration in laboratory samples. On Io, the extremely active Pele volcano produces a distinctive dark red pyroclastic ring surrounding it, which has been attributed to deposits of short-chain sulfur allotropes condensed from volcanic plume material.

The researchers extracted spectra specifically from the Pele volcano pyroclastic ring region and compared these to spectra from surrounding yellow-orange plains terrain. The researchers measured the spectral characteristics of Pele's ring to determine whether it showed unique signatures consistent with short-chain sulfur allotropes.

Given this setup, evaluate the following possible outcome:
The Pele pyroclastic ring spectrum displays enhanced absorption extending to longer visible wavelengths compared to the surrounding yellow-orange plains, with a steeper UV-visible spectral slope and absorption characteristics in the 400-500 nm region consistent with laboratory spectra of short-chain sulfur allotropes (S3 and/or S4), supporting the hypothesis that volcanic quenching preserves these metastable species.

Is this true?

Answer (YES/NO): NO